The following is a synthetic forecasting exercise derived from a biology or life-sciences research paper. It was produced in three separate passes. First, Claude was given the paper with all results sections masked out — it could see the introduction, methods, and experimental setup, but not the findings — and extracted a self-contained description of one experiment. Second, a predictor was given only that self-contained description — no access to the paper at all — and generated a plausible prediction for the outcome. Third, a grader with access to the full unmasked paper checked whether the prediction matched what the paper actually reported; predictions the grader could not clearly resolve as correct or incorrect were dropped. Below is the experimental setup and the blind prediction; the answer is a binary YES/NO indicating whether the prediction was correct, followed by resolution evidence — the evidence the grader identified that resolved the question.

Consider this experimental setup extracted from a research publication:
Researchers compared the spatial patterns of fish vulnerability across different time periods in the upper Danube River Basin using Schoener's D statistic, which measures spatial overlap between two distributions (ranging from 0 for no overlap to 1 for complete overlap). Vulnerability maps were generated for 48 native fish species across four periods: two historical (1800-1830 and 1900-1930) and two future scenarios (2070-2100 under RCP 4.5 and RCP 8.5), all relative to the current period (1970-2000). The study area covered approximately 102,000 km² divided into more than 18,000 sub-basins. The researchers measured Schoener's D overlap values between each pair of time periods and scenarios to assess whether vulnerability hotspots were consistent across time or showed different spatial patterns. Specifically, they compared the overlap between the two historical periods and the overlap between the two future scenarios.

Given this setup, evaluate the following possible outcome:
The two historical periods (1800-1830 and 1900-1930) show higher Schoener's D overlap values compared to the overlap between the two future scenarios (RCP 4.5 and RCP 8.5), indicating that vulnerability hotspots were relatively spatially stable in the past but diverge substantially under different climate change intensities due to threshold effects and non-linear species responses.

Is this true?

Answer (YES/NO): NO